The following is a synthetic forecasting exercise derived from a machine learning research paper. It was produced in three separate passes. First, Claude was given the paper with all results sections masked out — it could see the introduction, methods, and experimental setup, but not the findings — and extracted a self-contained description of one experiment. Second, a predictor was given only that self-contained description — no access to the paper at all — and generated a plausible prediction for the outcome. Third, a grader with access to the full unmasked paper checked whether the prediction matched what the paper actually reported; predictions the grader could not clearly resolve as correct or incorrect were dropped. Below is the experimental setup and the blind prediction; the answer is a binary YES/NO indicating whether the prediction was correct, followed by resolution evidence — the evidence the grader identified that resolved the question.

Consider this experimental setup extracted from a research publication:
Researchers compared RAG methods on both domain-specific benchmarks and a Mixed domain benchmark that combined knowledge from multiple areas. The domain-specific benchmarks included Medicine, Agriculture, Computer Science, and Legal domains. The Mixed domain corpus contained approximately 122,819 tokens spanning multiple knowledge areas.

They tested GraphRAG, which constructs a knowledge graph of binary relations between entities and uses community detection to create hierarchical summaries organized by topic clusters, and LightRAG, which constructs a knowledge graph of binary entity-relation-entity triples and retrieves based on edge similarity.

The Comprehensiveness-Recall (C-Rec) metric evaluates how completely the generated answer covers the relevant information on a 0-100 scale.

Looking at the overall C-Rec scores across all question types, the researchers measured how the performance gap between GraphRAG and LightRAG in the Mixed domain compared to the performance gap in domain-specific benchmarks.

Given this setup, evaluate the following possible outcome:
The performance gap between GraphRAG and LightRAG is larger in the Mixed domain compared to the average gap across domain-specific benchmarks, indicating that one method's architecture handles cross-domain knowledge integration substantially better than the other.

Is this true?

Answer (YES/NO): YES